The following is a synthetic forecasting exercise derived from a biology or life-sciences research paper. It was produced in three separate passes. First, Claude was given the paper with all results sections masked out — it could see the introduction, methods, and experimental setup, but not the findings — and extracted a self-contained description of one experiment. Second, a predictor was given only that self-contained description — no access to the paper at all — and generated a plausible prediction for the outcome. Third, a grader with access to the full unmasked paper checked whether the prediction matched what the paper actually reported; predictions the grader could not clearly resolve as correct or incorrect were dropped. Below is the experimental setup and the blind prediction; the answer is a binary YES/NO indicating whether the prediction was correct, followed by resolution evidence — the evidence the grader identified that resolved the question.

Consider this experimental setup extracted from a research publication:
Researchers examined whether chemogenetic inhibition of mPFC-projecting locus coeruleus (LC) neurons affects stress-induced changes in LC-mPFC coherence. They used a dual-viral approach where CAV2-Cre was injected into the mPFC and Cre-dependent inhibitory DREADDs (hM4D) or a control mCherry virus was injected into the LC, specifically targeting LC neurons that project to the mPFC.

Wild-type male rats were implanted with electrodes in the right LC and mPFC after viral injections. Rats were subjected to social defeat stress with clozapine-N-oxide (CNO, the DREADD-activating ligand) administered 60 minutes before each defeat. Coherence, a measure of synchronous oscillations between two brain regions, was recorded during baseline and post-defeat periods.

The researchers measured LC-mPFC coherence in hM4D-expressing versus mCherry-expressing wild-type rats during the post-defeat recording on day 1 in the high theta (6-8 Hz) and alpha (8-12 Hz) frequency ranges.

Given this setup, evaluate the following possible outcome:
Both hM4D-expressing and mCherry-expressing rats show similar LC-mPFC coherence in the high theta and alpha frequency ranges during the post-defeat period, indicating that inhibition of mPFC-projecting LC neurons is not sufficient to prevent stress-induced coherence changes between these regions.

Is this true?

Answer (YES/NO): NO